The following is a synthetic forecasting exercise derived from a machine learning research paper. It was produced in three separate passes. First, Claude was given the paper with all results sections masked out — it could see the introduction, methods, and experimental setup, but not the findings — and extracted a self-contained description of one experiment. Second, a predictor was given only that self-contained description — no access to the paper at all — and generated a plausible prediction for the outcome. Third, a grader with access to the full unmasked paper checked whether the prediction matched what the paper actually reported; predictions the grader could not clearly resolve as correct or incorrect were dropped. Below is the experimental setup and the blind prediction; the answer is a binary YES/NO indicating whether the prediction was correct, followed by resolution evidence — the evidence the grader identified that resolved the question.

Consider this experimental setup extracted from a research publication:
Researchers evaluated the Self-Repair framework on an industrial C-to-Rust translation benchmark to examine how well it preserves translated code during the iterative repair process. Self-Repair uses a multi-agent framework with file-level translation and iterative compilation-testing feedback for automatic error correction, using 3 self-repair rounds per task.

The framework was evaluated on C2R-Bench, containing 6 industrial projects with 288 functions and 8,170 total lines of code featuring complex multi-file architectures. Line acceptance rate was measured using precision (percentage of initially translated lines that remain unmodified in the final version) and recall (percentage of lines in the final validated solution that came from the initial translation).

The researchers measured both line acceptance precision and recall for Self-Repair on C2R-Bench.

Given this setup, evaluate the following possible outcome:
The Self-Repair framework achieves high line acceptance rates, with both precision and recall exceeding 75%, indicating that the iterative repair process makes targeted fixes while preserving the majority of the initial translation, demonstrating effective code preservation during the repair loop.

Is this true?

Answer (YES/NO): NO